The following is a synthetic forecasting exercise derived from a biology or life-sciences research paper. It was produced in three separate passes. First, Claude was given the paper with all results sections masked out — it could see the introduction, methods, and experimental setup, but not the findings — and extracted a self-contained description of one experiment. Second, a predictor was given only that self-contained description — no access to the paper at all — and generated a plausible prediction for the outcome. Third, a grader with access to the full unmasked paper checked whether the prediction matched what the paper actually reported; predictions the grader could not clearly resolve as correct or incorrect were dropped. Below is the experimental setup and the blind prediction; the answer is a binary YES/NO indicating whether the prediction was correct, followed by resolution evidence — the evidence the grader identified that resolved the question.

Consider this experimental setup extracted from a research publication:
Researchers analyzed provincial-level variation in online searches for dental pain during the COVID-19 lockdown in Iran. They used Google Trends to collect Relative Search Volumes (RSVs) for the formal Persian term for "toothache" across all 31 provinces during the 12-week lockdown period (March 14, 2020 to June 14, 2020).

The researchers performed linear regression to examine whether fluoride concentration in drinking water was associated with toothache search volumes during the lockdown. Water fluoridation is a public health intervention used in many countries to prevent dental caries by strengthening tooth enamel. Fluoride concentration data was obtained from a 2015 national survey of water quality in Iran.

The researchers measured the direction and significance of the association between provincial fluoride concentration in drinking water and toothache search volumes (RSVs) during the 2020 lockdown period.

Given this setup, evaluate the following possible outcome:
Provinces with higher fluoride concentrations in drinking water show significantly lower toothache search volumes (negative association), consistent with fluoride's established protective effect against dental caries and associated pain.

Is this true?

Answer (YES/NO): YES